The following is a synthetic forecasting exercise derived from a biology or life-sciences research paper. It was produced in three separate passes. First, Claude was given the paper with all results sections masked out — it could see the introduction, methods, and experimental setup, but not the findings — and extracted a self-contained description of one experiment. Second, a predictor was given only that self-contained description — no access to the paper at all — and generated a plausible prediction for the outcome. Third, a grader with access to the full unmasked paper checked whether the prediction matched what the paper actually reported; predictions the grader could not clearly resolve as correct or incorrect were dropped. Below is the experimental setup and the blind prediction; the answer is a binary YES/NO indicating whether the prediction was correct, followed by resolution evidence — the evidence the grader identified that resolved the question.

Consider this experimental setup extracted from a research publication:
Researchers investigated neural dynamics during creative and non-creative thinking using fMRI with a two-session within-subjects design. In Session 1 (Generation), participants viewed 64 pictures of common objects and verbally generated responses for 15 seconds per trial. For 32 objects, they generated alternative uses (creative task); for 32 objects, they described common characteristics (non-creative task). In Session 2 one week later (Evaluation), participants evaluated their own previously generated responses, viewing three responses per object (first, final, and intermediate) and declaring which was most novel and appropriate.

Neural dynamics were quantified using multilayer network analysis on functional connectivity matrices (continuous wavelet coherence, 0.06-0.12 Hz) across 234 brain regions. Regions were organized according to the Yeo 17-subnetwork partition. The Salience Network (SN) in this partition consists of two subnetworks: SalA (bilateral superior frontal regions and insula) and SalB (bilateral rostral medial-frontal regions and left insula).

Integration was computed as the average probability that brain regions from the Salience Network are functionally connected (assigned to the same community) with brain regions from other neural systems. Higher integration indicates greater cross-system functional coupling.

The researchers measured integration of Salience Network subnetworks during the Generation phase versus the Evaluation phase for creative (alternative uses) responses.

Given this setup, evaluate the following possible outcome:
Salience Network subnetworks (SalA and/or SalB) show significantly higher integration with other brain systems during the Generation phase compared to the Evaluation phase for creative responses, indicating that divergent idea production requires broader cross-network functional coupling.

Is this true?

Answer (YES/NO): NO